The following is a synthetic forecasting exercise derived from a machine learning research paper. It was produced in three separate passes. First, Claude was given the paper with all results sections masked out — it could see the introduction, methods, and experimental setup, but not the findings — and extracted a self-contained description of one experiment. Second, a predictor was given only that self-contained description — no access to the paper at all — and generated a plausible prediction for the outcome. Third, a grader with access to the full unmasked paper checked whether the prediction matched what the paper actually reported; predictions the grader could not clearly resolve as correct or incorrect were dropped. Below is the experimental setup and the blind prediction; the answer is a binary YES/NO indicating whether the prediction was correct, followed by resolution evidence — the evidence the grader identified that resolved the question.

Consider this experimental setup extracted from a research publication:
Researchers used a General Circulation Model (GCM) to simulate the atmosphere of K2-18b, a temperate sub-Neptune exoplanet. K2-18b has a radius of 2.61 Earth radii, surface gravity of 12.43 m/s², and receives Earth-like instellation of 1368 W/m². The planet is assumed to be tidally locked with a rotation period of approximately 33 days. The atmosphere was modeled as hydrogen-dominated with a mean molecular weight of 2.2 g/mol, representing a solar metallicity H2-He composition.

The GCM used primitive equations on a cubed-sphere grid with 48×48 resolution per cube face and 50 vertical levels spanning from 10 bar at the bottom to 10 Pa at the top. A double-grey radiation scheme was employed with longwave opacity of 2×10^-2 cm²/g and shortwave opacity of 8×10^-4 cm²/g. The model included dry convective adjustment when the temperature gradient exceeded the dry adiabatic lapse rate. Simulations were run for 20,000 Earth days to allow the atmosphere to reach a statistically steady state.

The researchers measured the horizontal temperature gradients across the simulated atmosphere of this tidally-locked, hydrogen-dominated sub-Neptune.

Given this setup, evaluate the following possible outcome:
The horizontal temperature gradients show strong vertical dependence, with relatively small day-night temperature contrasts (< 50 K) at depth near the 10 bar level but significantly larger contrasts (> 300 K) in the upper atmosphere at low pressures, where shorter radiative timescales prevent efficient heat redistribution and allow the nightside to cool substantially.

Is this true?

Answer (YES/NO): NO